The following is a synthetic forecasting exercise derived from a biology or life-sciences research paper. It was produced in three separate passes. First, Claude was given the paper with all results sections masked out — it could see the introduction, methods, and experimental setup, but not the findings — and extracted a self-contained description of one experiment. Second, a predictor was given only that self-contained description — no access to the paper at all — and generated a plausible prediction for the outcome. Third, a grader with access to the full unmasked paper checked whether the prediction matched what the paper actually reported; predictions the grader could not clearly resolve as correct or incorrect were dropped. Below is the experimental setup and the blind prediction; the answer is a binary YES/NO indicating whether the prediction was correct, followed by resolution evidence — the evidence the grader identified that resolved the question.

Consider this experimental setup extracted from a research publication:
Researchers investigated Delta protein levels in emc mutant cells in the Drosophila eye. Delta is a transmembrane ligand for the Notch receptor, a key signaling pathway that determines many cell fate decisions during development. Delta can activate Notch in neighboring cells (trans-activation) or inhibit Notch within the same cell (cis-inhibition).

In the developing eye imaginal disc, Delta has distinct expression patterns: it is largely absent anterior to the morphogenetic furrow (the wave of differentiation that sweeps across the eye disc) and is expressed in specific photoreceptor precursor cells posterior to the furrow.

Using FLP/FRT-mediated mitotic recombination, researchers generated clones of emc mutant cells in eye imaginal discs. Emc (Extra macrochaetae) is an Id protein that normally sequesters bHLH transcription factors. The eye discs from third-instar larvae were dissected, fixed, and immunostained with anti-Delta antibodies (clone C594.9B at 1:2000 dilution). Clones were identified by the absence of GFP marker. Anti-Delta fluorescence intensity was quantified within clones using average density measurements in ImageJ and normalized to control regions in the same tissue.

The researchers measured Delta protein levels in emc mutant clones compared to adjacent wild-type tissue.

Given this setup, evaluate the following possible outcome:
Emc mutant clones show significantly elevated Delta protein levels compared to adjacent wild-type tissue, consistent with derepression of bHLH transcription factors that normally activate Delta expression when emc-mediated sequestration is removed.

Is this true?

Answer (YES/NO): YES